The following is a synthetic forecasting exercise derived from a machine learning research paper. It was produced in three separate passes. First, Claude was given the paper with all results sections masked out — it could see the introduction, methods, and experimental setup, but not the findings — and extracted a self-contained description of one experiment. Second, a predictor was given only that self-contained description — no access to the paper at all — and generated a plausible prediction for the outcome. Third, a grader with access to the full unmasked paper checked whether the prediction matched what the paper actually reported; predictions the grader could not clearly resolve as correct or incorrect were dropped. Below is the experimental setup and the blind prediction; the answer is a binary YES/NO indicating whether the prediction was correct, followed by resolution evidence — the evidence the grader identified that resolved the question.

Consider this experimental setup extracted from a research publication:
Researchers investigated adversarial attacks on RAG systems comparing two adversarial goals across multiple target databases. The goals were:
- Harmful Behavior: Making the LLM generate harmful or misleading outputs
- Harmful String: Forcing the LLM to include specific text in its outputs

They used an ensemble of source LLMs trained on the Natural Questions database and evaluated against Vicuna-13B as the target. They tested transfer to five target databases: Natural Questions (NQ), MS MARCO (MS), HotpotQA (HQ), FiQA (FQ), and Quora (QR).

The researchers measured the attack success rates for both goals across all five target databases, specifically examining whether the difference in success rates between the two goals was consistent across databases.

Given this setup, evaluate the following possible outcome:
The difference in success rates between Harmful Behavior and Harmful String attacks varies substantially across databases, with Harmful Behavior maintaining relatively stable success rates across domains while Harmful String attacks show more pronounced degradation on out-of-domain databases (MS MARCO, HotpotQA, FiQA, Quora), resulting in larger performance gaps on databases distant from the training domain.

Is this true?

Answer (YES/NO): NO